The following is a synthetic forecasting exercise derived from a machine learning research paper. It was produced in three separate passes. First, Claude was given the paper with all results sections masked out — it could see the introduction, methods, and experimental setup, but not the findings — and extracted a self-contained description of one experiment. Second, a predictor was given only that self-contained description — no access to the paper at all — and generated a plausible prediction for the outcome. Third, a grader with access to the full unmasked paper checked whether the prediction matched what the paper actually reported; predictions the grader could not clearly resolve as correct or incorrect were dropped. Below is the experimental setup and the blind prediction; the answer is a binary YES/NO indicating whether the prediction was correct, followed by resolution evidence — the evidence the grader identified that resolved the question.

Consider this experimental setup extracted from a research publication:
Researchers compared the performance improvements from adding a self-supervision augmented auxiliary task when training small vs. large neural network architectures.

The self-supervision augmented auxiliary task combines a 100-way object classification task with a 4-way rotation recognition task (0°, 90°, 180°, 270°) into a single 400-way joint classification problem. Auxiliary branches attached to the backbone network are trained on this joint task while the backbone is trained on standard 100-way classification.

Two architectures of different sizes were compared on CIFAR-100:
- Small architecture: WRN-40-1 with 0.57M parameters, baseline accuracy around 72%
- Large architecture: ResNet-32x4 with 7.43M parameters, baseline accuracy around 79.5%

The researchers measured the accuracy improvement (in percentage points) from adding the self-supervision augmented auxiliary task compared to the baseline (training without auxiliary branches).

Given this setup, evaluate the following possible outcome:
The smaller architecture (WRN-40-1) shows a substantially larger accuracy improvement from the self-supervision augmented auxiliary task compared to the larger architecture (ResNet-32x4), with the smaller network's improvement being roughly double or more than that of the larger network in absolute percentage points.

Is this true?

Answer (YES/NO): NO